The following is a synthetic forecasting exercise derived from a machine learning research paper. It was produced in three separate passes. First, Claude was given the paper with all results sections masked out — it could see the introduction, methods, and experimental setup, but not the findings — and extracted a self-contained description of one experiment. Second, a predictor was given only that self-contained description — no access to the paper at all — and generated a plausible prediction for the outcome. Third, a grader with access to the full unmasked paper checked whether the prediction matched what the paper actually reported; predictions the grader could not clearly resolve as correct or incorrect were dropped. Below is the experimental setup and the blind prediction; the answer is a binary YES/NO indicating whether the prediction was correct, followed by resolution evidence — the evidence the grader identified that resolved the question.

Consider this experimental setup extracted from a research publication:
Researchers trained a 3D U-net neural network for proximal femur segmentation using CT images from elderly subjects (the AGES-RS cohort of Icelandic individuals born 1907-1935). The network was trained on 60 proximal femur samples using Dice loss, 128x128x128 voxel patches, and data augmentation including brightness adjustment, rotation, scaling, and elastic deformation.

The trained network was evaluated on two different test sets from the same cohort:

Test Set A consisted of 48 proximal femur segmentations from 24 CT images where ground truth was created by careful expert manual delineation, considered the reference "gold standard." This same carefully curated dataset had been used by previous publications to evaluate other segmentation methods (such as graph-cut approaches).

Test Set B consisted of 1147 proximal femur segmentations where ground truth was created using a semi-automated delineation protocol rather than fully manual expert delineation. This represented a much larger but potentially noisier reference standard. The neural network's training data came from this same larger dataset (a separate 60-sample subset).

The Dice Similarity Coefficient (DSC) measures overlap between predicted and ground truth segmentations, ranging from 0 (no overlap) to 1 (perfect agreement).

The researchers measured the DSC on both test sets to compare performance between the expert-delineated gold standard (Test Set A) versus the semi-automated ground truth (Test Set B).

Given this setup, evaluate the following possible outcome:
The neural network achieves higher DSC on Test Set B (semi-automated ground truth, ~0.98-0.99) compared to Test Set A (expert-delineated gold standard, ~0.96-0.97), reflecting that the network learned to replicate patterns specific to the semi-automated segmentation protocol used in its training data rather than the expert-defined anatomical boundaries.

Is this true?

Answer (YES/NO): NO